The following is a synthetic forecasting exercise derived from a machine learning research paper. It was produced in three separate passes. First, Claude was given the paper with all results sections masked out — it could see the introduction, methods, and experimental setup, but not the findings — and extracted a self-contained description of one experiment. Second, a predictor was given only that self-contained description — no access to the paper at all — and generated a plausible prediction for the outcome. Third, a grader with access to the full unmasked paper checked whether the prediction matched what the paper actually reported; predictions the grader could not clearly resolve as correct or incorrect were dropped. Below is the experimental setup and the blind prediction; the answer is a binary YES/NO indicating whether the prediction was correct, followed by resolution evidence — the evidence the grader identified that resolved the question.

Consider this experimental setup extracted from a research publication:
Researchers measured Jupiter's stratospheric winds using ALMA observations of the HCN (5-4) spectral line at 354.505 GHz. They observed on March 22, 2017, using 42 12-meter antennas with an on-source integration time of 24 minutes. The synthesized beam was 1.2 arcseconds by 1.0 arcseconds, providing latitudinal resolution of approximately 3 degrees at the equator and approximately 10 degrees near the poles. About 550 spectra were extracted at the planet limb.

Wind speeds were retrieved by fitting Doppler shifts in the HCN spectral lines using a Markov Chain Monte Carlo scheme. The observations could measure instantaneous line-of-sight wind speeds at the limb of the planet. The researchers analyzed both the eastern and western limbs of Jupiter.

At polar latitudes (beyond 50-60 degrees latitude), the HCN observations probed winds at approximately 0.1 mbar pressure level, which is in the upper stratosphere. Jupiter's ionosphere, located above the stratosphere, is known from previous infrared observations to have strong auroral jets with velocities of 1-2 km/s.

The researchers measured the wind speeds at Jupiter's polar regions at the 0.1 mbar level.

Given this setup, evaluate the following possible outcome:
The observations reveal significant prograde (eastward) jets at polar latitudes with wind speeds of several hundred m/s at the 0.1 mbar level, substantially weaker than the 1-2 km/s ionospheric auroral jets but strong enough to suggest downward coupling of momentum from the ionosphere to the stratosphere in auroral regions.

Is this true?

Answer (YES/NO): NO